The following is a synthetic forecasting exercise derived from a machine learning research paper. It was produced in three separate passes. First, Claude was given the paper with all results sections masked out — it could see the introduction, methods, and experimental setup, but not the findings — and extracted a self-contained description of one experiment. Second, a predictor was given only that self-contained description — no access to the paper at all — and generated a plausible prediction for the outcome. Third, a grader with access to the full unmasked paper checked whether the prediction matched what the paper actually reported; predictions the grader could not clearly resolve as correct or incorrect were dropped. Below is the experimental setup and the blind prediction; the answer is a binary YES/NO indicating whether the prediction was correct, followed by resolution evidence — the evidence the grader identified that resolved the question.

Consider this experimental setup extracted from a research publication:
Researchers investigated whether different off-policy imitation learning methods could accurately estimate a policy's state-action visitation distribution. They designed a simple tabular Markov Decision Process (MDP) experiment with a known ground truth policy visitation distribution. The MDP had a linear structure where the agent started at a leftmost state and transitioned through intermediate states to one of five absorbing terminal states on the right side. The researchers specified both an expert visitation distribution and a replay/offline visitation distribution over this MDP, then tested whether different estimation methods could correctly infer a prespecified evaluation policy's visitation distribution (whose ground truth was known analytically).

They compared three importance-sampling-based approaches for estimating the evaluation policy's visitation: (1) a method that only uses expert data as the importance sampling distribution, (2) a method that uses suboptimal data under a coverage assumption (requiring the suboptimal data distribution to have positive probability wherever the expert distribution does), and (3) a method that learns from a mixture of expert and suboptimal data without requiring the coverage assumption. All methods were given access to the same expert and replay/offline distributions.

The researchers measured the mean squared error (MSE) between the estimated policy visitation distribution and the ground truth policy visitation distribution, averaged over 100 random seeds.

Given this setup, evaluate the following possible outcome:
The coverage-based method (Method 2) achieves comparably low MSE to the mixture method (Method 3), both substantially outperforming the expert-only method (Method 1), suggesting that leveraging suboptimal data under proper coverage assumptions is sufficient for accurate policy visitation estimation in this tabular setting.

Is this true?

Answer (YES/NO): NO